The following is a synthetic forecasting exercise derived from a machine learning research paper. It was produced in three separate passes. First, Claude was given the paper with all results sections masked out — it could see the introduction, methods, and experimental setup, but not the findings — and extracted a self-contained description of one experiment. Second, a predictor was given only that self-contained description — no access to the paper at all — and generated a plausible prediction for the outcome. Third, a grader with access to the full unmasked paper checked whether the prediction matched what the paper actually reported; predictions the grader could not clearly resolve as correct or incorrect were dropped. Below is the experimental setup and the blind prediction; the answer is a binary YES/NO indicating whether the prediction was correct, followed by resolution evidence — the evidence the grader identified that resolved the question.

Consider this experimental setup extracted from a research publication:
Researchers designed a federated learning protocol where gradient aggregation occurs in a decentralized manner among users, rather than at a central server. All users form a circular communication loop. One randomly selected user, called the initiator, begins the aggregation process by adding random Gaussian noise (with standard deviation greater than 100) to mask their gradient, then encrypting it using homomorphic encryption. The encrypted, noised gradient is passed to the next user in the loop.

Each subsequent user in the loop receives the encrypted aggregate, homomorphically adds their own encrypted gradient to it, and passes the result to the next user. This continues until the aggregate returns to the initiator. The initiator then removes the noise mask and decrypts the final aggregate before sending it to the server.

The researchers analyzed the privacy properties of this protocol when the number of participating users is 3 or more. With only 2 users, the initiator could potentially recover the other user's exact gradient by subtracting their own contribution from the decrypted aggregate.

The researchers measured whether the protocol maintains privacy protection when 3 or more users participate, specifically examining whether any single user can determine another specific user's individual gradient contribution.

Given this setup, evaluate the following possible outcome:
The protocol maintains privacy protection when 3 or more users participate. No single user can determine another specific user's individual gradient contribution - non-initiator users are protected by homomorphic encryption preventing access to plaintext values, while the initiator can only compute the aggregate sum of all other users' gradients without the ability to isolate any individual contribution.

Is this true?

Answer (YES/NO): NO